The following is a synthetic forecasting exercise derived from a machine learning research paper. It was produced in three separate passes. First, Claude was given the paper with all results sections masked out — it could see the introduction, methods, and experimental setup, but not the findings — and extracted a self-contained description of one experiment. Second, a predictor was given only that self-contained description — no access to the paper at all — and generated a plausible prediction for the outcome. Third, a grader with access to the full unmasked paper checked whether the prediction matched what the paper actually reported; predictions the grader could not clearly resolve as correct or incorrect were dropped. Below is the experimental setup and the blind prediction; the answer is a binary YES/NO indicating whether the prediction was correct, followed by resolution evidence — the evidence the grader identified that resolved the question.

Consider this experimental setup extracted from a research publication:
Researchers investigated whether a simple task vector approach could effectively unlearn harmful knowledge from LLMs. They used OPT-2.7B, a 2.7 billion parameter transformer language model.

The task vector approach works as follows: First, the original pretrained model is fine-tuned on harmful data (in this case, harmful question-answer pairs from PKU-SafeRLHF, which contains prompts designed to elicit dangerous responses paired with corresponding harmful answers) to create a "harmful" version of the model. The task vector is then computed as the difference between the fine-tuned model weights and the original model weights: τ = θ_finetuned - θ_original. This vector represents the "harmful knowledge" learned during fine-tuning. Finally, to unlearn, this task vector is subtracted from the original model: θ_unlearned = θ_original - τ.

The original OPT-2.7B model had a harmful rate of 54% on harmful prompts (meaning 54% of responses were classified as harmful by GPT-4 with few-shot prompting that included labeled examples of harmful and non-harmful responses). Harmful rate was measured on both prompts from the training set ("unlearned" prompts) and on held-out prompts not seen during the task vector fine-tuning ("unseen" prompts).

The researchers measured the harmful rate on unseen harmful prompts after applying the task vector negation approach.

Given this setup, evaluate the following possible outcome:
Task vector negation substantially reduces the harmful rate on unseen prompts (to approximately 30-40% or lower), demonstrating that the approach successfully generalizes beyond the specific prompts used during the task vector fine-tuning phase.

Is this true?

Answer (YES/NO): YES